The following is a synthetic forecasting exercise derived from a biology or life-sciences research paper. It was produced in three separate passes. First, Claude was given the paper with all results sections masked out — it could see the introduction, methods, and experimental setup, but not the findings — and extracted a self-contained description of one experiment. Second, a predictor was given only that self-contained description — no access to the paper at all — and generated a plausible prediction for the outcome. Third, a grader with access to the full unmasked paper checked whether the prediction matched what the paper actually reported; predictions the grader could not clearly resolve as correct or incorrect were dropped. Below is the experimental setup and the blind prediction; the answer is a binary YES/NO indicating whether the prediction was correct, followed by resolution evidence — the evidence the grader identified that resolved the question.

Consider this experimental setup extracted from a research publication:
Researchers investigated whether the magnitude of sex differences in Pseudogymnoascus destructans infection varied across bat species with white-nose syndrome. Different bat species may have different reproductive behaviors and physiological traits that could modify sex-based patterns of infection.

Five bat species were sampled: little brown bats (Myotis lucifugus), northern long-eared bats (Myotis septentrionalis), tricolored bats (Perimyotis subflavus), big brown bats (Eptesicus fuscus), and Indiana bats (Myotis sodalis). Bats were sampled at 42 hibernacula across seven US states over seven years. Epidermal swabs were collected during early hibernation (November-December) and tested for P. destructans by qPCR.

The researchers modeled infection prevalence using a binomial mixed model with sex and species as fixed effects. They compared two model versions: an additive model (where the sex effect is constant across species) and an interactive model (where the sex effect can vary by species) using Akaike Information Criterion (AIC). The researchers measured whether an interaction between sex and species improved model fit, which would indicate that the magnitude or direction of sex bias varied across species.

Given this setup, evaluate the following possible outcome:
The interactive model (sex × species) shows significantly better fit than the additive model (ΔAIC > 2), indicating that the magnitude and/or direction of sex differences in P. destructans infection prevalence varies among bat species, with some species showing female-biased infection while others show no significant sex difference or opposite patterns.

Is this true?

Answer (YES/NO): NO